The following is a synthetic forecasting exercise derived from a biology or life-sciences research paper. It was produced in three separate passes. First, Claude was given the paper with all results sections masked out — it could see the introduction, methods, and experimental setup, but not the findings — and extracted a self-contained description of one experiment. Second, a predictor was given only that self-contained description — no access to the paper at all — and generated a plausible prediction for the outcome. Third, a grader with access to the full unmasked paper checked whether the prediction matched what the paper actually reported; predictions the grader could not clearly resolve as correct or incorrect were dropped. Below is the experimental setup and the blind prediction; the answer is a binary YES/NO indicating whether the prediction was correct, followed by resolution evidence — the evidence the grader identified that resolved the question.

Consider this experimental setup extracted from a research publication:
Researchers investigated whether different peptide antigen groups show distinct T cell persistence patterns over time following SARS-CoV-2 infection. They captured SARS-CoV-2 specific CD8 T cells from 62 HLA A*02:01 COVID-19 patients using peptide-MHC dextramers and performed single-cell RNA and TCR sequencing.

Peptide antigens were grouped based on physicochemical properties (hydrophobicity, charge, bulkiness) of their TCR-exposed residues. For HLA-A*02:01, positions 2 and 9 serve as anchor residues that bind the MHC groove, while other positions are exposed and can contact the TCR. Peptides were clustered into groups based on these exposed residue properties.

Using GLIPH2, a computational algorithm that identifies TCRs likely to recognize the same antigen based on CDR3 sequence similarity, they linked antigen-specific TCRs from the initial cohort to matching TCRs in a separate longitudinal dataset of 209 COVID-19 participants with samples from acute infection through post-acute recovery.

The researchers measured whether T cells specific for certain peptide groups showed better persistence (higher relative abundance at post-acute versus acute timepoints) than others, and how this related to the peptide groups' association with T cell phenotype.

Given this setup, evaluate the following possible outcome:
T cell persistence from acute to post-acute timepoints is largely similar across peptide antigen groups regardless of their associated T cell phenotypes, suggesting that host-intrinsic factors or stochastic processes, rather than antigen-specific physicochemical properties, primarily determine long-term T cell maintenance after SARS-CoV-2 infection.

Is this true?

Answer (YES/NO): NO